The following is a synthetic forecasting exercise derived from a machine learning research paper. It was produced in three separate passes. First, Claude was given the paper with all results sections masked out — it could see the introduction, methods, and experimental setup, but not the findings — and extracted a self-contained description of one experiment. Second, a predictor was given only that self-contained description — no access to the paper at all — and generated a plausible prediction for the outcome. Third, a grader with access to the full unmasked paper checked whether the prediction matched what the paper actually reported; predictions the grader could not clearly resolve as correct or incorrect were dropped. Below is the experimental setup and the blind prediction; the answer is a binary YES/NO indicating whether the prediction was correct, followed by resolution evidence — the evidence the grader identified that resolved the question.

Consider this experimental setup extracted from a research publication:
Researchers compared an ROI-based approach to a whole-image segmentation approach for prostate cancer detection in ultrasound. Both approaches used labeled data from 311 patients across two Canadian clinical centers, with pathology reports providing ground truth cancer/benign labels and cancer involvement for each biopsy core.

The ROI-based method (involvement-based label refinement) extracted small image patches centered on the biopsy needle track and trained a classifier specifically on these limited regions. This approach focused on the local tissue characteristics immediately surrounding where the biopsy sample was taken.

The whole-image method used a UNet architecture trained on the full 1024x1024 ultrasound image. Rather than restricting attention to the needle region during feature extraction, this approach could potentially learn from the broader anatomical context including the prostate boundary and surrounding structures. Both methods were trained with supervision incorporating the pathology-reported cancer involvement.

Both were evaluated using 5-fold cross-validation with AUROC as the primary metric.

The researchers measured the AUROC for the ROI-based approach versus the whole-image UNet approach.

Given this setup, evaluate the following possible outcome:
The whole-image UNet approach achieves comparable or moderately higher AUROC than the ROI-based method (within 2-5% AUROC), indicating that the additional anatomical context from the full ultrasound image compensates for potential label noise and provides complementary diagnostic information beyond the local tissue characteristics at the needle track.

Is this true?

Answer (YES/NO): NO